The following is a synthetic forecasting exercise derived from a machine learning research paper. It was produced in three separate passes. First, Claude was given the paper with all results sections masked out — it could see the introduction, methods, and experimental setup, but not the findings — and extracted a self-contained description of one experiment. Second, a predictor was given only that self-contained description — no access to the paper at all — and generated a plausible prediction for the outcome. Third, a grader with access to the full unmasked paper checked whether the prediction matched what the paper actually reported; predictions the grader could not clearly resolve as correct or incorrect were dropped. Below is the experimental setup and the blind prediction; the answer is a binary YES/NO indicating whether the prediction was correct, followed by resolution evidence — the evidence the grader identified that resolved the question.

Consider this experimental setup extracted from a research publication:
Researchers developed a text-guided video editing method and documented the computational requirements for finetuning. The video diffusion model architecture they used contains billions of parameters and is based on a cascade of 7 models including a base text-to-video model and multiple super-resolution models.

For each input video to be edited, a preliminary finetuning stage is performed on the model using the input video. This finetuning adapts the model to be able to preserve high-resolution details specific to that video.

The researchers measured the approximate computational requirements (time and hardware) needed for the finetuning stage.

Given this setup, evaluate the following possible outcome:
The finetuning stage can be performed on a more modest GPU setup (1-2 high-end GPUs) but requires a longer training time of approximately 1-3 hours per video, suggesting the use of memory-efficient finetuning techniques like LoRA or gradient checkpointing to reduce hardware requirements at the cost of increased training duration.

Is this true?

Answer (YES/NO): NO